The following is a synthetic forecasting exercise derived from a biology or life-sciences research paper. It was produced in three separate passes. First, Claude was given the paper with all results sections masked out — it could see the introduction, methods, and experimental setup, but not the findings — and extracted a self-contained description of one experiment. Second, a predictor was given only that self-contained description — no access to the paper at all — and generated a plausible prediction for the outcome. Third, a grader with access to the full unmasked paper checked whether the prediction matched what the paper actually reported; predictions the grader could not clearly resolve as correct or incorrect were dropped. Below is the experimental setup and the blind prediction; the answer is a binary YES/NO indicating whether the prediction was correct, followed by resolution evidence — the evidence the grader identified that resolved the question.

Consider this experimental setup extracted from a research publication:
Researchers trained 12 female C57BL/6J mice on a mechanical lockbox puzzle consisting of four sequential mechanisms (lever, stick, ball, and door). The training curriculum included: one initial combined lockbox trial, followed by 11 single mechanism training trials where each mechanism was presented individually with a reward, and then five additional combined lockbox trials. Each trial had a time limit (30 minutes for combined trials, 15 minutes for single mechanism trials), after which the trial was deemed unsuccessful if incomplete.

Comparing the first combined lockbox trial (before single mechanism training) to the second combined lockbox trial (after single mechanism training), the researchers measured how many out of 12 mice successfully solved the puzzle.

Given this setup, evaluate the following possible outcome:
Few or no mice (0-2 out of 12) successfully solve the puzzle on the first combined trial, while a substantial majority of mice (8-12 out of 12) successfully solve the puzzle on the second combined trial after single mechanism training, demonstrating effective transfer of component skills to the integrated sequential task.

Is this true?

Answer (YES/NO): NO